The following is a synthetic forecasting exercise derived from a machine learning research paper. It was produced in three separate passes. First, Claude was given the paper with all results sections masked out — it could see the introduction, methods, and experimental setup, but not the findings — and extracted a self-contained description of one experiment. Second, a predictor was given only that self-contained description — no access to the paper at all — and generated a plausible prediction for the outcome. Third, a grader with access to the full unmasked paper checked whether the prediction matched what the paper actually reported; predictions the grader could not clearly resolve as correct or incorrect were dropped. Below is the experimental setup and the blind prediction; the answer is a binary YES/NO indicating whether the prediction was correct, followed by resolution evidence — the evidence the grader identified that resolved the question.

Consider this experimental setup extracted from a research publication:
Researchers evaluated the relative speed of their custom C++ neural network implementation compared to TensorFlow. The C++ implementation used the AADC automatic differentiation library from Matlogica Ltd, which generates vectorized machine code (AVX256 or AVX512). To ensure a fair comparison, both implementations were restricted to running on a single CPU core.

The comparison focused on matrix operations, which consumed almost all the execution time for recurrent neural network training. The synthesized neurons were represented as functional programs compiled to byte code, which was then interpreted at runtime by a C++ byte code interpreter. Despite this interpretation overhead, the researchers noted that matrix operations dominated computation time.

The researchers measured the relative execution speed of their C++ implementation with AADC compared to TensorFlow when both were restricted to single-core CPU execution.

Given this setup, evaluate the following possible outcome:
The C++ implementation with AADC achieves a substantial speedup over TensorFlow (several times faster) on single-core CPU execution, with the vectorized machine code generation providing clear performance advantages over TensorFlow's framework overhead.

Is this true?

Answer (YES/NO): YES